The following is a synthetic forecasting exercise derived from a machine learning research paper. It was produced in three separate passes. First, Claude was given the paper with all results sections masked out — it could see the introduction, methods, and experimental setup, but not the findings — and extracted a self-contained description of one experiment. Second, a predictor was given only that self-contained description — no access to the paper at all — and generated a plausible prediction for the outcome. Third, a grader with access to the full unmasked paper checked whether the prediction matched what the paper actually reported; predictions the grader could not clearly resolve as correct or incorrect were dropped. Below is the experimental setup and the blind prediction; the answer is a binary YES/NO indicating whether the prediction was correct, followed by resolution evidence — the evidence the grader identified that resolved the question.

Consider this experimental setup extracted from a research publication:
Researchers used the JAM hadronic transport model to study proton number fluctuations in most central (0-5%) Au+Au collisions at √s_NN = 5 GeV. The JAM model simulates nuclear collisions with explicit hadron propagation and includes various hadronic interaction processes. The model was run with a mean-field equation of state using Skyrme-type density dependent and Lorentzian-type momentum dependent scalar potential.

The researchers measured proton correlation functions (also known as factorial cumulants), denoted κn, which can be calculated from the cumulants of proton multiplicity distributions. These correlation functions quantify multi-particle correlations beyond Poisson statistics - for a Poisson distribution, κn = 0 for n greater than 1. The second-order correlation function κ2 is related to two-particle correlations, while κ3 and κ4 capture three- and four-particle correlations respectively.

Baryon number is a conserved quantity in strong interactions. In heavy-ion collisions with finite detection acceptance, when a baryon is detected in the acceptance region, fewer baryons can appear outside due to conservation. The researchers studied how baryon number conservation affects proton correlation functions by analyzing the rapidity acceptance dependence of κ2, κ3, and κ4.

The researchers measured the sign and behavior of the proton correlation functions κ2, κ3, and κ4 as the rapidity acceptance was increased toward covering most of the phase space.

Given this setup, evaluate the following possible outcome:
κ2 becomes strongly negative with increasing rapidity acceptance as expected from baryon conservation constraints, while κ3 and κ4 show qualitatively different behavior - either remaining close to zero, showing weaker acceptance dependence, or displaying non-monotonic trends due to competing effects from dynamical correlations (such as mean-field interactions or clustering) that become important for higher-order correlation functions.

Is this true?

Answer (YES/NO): YES